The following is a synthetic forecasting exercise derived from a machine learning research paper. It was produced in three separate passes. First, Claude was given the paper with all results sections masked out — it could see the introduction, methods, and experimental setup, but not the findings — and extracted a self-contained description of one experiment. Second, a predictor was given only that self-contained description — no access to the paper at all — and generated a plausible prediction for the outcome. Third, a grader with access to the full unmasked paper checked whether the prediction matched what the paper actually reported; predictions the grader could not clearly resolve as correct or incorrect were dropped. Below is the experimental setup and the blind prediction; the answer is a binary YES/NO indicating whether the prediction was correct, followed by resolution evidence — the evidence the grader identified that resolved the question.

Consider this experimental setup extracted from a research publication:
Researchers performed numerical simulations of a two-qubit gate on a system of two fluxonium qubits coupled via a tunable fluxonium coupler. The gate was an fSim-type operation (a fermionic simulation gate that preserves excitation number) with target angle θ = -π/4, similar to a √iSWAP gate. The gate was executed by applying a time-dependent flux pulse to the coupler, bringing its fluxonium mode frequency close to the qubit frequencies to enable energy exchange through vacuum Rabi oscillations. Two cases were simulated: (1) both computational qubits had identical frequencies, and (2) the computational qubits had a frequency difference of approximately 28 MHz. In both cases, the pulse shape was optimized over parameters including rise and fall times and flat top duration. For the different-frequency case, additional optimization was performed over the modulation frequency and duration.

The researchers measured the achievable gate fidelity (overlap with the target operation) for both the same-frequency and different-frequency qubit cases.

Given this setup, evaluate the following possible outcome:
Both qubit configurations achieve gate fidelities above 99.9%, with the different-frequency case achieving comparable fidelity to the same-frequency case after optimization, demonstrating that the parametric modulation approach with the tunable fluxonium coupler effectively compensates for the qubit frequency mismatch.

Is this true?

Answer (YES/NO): YES